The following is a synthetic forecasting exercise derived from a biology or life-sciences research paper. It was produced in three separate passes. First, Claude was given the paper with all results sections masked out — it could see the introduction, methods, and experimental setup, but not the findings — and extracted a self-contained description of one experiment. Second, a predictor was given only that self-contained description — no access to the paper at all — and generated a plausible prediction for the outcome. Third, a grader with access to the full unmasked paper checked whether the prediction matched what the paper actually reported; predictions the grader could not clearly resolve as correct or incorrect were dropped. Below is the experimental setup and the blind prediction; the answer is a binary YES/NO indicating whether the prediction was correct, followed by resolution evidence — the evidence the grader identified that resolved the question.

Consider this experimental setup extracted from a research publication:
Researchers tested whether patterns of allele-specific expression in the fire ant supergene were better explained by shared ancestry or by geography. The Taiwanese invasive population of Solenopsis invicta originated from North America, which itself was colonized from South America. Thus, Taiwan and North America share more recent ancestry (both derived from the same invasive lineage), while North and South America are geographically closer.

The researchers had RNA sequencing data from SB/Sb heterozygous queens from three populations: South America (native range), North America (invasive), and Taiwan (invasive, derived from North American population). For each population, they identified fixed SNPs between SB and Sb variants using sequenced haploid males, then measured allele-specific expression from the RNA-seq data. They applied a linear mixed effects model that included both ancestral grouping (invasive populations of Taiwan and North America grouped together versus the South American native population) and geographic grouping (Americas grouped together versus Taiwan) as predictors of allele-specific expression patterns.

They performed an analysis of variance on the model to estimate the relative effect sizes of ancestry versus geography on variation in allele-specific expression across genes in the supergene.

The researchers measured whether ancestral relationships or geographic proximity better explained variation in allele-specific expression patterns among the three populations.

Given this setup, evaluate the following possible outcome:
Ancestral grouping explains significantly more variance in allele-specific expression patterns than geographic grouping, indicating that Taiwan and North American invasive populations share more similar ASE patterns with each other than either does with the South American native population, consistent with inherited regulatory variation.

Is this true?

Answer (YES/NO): YES